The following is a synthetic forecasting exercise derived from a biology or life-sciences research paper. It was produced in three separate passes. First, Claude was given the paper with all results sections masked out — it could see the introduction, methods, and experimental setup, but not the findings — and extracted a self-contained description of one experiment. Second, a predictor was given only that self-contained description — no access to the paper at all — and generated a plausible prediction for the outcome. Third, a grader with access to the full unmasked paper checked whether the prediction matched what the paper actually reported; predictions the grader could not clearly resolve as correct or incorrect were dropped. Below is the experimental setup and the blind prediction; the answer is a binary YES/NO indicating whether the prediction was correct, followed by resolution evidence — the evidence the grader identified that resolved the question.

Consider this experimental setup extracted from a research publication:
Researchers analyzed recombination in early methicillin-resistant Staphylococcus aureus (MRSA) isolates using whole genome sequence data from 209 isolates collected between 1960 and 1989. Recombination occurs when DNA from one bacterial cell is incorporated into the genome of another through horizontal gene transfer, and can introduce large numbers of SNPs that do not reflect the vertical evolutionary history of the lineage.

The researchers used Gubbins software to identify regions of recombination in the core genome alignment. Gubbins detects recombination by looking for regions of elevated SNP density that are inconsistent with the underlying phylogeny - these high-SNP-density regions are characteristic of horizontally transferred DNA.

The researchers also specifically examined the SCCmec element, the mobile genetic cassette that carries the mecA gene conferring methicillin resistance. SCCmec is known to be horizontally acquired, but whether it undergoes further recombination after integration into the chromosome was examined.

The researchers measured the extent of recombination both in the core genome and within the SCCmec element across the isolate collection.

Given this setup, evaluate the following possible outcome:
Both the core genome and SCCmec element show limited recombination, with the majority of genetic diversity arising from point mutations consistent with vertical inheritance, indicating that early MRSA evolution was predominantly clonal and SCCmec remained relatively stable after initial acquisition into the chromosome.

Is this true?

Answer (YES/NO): YES